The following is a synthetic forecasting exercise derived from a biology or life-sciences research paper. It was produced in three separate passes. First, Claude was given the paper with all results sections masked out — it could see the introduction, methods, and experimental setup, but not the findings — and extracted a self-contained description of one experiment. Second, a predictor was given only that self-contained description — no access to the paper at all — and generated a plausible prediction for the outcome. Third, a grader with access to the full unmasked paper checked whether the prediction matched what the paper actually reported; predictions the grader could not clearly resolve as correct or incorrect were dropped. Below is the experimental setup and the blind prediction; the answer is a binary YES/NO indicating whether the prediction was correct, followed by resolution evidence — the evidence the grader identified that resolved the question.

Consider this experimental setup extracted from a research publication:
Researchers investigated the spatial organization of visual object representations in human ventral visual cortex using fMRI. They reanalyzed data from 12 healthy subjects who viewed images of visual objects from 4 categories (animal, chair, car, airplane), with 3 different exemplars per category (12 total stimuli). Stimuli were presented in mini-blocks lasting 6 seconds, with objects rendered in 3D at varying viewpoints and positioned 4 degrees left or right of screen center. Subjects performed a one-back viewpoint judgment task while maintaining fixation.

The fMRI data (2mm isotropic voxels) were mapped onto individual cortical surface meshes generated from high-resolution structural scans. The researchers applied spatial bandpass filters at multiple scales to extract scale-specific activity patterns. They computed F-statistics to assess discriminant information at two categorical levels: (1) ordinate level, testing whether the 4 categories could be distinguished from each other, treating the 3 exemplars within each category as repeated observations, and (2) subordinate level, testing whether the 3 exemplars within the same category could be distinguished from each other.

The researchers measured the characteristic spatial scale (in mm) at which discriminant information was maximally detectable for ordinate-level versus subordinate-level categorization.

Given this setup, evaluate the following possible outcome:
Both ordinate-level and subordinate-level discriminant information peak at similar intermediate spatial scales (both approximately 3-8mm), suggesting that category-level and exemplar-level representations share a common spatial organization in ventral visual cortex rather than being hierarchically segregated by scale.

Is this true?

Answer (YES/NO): NO